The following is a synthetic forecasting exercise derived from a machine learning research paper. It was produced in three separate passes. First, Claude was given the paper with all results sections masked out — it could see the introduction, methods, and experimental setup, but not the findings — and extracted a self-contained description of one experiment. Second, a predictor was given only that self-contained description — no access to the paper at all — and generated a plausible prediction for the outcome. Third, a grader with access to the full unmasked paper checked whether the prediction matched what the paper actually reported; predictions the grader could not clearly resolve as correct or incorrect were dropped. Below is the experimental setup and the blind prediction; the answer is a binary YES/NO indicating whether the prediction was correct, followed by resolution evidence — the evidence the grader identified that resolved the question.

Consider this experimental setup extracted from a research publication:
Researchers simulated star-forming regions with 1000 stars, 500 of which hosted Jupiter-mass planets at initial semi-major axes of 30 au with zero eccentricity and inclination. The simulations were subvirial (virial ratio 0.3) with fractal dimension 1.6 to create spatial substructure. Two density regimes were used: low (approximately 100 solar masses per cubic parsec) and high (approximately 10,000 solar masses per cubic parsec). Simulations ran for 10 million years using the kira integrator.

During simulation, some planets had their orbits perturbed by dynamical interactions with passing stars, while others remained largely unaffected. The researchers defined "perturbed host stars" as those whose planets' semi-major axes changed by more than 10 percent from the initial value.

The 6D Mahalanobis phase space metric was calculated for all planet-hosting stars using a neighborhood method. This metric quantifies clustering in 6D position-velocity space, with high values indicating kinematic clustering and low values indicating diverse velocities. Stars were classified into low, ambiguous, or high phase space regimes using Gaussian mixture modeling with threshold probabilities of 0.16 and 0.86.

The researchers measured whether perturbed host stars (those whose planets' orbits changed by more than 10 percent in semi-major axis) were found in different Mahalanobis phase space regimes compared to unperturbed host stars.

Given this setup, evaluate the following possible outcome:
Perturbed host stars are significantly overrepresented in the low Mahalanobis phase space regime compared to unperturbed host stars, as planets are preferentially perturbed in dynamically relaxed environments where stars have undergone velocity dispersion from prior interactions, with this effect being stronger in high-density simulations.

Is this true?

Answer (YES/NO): NO